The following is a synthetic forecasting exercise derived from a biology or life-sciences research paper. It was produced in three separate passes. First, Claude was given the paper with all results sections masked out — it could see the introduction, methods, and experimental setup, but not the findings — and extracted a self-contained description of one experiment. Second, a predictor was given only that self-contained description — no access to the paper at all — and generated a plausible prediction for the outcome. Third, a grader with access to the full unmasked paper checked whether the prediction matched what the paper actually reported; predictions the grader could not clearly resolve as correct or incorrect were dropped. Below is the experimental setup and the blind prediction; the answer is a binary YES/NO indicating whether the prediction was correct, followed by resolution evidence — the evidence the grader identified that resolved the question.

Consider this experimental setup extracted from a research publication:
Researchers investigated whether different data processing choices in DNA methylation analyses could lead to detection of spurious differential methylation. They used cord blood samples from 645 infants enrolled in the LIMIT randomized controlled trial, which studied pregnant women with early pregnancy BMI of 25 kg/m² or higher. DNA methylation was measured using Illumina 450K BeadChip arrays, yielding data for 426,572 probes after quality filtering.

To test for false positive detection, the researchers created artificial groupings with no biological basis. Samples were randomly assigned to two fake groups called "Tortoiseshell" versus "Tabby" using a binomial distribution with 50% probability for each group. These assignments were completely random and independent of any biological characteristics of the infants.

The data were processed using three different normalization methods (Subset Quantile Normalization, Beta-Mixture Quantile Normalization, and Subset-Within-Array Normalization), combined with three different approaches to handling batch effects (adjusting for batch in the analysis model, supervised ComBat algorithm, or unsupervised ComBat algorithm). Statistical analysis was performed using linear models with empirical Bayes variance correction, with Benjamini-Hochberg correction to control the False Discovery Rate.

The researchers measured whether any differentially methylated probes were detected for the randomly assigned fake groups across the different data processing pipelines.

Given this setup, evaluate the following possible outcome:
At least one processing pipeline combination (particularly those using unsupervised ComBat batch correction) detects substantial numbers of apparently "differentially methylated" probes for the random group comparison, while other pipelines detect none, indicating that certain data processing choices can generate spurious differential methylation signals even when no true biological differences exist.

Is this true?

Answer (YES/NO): NO